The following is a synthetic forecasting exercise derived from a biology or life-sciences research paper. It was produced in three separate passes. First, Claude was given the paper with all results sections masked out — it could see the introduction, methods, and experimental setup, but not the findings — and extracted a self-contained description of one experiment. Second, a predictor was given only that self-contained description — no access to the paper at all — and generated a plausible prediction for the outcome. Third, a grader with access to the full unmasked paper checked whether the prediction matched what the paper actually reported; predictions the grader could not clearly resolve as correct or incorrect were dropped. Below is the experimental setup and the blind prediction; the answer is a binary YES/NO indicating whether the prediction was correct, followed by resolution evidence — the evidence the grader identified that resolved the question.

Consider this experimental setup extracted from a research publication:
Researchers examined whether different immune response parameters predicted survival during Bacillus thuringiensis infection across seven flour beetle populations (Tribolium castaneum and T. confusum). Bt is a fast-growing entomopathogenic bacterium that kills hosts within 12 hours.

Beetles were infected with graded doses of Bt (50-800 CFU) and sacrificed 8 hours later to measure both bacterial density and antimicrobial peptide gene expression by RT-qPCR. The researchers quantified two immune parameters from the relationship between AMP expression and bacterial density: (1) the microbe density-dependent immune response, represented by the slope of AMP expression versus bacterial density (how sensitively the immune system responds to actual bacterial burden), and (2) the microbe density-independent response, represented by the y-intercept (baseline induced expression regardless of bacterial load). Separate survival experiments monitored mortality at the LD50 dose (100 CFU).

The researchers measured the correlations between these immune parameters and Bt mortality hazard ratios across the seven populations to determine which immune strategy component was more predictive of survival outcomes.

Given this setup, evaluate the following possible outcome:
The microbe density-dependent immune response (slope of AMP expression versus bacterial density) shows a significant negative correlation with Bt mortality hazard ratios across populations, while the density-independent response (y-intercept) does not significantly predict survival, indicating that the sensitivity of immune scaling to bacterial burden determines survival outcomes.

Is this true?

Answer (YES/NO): NO